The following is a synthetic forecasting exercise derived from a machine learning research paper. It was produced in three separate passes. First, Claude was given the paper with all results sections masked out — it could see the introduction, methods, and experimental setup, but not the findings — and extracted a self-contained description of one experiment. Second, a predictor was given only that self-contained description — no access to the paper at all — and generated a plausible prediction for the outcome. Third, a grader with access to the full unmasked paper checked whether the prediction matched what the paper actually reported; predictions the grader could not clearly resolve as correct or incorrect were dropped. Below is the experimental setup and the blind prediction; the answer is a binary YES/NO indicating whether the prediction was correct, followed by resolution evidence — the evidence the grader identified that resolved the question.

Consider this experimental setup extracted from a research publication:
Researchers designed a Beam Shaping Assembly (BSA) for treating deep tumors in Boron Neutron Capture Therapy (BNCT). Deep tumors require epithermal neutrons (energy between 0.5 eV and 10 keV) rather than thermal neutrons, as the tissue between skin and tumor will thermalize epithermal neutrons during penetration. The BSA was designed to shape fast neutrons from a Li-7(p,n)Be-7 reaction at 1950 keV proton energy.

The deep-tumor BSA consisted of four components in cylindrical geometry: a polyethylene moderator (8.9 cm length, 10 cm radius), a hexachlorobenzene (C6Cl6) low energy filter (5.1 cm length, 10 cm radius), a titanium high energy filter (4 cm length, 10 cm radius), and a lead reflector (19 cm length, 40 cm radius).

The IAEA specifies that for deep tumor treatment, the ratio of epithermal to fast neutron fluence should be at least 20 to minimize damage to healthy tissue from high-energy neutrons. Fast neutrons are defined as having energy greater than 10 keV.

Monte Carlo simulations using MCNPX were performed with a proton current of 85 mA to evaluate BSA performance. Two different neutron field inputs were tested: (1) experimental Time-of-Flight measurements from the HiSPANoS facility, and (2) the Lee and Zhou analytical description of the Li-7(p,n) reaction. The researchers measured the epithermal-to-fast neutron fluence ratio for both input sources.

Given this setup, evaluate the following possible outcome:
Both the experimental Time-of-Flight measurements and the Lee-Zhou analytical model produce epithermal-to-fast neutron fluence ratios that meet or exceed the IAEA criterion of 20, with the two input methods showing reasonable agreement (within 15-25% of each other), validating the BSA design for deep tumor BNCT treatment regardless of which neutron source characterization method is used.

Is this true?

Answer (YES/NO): YES